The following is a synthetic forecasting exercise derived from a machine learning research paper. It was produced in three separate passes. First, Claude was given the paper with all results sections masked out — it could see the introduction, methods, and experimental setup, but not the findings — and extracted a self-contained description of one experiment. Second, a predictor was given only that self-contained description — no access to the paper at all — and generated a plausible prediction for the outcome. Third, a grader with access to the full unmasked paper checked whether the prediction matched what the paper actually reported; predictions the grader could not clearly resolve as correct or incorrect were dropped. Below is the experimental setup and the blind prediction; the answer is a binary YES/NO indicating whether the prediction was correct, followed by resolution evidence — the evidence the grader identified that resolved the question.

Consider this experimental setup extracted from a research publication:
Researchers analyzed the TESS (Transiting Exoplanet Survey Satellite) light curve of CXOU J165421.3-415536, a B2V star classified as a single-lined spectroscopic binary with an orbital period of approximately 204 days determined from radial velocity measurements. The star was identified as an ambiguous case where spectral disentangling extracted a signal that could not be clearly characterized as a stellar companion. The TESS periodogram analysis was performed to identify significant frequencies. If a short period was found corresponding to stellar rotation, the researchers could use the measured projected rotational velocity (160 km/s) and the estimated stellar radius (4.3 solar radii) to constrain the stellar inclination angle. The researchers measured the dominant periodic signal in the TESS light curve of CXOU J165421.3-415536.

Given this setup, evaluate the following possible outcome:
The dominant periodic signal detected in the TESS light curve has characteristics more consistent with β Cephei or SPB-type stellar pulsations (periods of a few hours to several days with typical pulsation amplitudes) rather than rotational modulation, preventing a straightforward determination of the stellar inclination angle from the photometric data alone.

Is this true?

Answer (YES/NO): NO